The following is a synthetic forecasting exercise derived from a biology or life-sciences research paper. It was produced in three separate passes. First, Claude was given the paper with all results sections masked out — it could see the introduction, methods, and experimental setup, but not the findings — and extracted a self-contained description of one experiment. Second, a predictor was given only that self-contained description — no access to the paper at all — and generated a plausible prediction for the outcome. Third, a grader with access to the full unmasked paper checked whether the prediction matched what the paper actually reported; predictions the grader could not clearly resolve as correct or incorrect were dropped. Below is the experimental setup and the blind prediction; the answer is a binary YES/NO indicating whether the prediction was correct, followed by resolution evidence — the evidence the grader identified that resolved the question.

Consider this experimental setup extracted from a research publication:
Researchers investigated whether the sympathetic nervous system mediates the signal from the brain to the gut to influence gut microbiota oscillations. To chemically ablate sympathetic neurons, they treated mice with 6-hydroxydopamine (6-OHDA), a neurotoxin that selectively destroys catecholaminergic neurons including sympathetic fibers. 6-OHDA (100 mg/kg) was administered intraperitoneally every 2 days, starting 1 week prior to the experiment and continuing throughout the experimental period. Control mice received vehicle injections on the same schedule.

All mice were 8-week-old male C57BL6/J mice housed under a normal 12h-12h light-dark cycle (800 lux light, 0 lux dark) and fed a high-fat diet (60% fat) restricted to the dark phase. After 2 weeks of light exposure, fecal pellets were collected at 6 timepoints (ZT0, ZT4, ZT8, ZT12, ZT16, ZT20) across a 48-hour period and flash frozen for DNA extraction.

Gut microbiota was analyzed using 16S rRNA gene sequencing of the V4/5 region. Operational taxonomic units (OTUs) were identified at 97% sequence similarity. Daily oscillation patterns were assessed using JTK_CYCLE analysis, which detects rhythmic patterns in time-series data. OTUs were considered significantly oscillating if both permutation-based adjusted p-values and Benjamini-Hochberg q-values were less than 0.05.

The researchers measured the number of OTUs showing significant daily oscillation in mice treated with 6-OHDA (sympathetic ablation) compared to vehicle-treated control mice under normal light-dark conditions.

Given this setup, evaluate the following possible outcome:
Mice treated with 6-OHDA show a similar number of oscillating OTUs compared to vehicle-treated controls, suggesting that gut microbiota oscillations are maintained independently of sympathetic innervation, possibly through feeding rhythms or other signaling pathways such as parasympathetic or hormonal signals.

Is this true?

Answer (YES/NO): NO